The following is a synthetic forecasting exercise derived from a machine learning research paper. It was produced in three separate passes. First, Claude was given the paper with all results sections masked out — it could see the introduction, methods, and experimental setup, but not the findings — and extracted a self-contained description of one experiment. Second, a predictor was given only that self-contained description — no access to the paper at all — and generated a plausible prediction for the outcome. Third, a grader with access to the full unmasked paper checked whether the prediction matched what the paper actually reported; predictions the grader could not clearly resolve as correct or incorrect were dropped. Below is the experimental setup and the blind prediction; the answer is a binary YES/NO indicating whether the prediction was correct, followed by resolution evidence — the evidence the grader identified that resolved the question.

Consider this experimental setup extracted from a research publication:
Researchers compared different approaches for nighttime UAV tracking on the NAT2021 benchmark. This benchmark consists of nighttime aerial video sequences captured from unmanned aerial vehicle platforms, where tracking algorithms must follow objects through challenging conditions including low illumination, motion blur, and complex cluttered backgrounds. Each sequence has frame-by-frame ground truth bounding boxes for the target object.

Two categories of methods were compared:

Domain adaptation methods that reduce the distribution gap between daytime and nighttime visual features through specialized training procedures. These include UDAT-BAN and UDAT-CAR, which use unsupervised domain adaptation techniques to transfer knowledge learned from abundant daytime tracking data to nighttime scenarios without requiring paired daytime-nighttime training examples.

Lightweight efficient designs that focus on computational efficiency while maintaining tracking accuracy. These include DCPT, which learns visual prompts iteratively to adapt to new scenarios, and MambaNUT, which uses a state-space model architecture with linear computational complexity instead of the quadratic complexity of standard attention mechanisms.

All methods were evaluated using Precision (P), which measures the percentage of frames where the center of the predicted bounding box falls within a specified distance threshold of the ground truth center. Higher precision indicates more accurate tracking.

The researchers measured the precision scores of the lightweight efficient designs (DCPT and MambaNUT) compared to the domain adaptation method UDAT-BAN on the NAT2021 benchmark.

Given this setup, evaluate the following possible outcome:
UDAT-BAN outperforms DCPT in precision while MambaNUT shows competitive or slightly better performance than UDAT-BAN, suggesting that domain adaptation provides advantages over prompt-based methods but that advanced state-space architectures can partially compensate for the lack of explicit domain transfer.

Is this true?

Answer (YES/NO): NO